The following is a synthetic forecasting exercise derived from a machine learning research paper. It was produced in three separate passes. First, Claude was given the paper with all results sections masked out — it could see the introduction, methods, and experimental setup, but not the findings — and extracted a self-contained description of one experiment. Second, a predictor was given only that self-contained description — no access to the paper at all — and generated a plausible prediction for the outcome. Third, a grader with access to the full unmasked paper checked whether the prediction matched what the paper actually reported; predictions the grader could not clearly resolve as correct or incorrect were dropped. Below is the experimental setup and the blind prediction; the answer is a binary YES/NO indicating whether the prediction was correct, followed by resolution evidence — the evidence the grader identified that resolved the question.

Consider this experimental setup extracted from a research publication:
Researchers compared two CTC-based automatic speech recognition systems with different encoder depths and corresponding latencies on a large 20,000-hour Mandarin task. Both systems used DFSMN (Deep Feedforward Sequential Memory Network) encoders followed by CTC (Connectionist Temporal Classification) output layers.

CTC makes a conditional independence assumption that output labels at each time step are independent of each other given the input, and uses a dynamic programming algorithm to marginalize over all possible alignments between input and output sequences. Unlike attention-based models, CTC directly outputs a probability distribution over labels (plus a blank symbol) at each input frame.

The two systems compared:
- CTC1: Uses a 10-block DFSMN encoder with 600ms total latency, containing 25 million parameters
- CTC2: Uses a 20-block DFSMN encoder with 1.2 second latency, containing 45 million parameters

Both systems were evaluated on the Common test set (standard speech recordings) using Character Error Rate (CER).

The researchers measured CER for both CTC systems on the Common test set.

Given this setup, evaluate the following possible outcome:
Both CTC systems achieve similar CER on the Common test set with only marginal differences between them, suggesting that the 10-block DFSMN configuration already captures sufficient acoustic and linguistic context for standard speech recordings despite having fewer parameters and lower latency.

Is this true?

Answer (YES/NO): NO